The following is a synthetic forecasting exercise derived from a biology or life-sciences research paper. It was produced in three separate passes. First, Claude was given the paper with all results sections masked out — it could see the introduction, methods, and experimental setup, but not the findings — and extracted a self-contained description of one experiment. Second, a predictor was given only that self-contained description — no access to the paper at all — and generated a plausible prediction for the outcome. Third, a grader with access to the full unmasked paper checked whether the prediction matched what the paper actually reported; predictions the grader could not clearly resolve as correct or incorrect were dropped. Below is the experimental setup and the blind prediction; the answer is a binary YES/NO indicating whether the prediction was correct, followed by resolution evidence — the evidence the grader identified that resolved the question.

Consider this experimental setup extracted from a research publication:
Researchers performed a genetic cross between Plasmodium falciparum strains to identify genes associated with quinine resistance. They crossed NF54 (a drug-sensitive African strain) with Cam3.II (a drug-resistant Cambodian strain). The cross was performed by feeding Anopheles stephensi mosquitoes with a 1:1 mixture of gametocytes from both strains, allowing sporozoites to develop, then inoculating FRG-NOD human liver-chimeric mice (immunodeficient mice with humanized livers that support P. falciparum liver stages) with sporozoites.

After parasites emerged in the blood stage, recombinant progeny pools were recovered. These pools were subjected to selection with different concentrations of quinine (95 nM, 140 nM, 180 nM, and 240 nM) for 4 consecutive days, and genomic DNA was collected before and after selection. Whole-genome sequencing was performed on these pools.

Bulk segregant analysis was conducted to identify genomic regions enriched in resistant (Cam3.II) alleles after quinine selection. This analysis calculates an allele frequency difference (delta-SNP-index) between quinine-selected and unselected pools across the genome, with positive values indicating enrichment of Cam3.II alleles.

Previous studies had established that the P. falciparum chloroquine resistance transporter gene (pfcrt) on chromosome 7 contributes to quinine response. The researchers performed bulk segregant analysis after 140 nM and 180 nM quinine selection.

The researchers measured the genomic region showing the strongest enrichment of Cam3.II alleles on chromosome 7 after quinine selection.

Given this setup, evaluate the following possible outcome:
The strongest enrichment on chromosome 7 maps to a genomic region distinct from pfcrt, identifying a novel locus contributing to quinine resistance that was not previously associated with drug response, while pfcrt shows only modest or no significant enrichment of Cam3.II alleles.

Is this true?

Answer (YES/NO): YES